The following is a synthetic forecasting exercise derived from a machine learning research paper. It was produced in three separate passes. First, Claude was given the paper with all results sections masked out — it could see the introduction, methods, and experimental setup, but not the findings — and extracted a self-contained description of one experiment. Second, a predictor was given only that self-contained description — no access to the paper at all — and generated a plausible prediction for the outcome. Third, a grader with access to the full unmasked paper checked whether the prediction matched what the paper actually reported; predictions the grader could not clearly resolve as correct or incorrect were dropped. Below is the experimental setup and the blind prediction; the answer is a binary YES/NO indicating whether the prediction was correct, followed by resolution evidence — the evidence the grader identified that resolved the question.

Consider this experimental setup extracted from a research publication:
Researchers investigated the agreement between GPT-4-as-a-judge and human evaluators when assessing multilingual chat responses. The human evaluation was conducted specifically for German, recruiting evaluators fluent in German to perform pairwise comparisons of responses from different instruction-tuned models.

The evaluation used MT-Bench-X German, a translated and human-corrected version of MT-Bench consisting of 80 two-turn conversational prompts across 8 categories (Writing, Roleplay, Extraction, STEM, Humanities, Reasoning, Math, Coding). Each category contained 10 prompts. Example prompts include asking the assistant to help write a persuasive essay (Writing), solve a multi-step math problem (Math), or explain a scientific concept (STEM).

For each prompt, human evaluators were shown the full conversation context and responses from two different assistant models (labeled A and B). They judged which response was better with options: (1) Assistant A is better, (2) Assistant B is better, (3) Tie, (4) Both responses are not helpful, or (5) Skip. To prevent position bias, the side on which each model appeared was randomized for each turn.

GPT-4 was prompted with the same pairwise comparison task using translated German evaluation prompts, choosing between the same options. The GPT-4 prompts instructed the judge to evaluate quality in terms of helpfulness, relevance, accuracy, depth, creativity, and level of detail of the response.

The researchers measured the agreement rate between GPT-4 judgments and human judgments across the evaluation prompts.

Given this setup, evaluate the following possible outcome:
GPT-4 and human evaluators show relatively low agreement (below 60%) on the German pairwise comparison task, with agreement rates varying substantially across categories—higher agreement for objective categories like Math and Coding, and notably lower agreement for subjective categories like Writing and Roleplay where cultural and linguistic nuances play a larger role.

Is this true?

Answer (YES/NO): NO